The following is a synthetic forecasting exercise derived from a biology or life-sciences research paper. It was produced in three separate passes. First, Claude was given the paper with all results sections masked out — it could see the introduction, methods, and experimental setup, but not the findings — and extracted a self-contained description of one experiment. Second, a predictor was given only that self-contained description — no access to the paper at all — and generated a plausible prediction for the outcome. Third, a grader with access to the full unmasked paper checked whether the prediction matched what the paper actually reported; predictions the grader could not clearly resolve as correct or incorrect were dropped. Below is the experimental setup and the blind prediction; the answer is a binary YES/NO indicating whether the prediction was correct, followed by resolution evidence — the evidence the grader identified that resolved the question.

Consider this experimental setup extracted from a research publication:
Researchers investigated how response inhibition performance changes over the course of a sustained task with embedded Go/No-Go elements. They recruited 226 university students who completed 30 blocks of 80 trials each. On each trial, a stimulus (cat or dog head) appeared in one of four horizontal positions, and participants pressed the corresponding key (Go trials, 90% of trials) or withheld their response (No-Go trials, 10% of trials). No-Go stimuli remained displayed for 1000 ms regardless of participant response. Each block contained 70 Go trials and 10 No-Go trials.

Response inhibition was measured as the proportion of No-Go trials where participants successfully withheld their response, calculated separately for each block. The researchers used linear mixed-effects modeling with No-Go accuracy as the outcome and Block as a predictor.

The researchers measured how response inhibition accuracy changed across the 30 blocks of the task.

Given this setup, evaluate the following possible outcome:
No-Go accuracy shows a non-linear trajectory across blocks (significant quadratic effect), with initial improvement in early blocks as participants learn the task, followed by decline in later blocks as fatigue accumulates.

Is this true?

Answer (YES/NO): NO